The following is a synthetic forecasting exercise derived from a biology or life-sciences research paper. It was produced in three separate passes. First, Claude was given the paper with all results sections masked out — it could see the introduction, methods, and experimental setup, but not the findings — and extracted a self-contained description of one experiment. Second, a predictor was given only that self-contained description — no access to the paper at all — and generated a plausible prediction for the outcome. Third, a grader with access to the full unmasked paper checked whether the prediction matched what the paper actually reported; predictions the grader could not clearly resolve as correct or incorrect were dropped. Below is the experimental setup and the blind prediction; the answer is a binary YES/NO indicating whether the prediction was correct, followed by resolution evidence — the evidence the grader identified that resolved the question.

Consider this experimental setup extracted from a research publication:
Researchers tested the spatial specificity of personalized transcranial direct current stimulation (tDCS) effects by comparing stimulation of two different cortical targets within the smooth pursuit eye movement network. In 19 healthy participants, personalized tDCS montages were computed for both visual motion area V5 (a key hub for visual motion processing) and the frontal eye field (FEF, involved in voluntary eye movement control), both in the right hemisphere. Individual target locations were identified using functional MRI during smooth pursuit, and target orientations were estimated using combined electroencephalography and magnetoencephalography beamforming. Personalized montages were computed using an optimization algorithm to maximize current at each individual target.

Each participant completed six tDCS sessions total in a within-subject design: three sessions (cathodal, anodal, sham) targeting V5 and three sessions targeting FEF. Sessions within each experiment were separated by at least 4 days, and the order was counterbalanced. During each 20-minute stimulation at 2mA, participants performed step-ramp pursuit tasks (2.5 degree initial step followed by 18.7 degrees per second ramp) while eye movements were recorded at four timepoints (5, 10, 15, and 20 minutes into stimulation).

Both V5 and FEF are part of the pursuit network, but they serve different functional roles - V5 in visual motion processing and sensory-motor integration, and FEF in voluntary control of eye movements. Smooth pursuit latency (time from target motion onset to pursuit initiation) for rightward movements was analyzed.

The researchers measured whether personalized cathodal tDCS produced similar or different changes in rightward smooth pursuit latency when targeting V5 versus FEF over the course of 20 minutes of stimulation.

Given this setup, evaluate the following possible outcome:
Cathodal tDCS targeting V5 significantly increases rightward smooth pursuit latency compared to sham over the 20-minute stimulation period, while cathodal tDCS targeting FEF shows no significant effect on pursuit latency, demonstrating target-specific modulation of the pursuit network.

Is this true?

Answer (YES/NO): YES